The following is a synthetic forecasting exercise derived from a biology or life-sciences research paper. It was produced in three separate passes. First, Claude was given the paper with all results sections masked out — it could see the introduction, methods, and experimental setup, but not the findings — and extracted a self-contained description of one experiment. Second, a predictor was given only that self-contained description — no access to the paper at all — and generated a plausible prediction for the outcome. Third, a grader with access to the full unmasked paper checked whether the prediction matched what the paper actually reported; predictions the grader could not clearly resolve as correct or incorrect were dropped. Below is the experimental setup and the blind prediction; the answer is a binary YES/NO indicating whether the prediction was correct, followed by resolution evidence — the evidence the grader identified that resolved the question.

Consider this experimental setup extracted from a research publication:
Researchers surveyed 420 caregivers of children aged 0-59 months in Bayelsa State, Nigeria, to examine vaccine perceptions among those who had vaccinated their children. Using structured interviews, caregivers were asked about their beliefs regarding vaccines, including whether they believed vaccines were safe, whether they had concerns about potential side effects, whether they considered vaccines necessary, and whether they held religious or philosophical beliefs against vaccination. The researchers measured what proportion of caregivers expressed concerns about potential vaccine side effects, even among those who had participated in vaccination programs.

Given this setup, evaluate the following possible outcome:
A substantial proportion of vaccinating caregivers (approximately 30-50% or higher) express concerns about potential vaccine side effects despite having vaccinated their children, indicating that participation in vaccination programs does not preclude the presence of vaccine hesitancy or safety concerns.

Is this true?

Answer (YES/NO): YES